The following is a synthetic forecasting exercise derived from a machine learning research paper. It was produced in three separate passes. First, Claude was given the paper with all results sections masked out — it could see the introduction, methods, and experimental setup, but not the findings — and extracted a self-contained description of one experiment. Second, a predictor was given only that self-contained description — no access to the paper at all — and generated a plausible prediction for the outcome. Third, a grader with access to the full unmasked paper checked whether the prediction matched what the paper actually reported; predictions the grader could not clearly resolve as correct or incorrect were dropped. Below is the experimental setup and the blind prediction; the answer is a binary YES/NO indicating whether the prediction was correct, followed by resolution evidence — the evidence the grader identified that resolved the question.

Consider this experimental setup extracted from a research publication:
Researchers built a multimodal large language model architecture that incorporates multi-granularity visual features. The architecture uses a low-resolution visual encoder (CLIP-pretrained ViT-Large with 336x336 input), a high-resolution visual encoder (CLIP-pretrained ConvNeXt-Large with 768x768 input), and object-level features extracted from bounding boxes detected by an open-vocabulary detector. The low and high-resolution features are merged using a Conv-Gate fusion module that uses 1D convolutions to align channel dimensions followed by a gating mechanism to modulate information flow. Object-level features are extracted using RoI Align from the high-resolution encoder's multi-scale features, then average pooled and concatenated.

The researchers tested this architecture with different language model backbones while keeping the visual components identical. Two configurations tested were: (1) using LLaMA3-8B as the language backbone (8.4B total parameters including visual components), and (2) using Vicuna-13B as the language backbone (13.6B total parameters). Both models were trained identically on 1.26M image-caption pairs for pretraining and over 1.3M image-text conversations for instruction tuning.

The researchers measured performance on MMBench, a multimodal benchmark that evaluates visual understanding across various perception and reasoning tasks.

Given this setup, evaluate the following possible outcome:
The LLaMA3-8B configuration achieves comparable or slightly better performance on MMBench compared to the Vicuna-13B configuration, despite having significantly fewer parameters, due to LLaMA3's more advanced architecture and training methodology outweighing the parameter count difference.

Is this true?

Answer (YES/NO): NO